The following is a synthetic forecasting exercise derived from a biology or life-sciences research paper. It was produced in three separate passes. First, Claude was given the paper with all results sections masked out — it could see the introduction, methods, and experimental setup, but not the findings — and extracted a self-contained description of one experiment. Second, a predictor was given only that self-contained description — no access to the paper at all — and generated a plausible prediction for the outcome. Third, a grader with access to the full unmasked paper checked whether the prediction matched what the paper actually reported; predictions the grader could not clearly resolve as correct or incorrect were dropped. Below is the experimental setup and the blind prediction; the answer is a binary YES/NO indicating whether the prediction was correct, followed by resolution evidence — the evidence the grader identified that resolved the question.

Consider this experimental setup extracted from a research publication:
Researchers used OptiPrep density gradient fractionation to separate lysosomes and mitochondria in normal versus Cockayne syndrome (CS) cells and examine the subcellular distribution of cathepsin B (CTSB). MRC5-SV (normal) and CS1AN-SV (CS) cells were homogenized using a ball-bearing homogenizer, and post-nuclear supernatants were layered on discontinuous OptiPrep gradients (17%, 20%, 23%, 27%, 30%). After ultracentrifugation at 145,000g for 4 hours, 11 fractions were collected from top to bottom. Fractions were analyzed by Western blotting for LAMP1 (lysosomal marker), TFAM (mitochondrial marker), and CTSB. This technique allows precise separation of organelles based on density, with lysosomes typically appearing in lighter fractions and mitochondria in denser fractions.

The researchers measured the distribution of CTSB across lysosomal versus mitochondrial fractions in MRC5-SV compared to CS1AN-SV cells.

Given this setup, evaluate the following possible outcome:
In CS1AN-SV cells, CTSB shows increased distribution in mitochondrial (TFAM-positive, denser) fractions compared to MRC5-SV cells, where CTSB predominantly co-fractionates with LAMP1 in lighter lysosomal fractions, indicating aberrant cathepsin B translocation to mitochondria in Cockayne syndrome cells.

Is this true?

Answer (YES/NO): YES